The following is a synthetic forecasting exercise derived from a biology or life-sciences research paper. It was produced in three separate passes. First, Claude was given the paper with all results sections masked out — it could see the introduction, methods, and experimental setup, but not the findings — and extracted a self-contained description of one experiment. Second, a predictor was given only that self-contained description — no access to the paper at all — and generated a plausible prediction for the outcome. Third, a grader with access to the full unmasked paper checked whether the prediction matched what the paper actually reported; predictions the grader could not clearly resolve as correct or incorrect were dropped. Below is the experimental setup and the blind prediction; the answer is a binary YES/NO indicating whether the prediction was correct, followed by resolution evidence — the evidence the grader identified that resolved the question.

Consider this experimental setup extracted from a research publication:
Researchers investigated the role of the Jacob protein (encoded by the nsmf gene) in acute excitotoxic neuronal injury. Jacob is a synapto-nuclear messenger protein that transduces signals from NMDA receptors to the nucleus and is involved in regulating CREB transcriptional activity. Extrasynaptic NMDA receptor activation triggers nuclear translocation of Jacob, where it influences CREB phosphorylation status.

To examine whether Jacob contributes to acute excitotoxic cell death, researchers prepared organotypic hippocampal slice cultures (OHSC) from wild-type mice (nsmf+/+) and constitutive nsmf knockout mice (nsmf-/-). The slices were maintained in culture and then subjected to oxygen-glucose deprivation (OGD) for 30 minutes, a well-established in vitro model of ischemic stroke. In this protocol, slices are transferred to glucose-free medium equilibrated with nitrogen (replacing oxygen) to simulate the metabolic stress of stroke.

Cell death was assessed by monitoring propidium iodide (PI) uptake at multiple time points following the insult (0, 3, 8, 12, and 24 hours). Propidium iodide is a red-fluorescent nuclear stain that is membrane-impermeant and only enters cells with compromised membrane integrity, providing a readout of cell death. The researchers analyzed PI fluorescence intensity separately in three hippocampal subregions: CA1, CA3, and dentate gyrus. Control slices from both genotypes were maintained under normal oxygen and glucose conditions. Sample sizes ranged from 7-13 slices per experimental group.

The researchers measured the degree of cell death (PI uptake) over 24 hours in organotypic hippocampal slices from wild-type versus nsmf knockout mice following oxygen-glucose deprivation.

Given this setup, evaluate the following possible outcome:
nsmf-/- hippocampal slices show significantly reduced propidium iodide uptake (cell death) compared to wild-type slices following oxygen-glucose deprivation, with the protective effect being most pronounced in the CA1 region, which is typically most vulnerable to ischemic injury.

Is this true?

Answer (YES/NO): NO